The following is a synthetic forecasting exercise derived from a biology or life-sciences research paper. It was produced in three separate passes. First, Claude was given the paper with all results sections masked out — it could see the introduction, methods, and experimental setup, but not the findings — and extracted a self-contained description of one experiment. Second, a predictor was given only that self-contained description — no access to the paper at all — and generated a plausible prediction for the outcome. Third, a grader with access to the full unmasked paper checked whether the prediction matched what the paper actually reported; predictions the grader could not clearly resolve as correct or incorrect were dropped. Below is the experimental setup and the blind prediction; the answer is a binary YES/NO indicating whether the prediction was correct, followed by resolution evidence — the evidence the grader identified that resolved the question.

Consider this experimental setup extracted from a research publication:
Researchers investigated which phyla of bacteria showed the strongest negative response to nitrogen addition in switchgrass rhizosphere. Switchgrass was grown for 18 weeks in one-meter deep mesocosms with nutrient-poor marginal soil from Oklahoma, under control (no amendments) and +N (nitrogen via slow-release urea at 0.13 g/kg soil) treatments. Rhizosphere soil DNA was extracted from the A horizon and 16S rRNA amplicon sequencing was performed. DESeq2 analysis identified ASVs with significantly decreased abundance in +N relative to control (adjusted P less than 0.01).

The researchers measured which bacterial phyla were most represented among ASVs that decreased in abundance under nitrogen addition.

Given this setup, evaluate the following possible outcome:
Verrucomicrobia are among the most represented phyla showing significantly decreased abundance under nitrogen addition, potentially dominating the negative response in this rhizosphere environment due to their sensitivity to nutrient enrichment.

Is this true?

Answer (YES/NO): NO